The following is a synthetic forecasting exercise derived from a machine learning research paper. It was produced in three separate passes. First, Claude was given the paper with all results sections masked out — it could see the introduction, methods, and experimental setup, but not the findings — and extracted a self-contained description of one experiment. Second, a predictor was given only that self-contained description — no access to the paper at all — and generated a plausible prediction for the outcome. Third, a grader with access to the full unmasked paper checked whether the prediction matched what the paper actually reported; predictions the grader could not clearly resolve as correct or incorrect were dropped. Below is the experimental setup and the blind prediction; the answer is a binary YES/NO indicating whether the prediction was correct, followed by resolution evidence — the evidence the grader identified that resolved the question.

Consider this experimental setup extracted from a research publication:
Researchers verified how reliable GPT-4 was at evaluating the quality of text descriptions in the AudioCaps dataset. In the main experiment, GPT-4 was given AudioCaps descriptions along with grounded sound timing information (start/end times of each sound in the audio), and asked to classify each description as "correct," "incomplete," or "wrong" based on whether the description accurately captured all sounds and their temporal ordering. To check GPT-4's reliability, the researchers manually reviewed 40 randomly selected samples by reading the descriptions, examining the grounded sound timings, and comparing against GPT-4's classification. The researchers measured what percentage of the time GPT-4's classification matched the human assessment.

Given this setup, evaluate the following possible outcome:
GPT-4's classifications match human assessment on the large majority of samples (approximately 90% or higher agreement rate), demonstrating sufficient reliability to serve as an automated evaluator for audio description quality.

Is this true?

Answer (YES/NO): NO